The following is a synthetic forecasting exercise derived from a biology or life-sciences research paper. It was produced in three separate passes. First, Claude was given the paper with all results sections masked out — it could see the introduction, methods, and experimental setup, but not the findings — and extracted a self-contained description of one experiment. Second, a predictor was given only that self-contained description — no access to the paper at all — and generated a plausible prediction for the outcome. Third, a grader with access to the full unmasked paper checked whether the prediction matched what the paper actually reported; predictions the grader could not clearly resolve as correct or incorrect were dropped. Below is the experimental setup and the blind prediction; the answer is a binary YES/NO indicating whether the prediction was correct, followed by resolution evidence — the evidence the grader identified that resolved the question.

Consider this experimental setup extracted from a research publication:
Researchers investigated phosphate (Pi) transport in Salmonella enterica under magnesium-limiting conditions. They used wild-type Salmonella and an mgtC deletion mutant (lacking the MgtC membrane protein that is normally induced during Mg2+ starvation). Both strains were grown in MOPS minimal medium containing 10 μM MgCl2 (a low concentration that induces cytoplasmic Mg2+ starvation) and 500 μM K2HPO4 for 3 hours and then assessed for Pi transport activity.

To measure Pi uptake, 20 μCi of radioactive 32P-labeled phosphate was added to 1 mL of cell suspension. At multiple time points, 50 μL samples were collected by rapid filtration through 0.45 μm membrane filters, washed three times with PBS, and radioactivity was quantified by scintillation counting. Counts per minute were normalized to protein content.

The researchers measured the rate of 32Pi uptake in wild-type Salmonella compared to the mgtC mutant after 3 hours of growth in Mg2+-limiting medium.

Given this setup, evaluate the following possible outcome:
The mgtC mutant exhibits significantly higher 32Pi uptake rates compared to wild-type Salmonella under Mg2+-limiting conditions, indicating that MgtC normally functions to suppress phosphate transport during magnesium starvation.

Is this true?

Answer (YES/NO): YES